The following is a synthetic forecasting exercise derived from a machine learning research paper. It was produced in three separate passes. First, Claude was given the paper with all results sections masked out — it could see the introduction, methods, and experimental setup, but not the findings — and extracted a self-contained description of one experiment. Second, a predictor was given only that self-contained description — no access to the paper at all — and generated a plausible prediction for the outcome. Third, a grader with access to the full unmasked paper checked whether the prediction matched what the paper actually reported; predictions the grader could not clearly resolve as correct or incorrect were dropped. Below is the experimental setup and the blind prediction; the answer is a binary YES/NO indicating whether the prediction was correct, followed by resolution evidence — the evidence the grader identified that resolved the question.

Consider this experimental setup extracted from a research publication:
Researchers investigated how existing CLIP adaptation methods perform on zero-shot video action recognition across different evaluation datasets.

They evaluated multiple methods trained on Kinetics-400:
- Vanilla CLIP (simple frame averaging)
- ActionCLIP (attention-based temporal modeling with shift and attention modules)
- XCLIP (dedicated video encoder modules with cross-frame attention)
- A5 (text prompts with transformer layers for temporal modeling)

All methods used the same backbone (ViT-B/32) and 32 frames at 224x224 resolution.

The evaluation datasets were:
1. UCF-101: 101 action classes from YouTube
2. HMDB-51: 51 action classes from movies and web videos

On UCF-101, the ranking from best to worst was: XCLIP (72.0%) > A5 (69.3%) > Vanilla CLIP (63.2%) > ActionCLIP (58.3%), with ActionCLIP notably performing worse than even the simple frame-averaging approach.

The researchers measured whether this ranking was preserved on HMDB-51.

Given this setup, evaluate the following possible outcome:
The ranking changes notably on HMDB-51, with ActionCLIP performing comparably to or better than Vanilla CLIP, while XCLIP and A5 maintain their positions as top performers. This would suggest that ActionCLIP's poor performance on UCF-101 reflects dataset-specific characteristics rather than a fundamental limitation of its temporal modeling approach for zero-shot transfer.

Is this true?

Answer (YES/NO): YES